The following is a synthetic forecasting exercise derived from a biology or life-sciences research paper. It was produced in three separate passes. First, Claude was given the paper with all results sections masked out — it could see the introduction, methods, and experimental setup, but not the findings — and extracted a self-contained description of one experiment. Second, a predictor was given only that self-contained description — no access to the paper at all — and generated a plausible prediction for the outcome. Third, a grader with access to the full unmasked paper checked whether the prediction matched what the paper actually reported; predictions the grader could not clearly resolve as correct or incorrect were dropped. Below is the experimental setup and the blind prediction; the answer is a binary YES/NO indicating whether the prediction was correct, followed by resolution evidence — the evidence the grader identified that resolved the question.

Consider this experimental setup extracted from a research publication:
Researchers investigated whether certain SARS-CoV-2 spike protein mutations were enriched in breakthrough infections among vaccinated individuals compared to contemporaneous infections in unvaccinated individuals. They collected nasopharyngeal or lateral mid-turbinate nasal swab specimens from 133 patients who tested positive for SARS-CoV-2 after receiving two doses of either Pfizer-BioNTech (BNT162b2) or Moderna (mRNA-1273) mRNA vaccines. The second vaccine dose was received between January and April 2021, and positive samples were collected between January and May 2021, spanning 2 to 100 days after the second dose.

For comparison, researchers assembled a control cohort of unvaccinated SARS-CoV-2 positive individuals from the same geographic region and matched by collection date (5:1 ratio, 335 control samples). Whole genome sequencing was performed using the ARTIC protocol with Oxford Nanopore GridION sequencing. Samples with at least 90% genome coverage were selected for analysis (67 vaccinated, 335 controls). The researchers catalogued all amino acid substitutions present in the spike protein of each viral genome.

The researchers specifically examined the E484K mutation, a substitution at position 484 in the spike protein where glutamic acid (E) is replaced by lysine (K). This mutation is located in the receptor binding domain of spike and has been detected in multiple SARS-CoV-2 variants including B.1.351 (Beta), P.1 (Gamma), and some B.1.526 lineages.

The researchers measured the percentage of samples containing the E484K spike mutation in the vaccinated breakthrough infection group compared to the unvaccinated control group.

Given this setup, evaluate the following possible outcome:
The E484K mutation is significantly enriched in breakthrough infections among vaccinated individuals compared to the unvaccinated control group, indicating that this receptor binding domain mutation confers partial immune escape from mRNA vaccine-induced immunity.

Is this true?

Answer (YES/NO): YES